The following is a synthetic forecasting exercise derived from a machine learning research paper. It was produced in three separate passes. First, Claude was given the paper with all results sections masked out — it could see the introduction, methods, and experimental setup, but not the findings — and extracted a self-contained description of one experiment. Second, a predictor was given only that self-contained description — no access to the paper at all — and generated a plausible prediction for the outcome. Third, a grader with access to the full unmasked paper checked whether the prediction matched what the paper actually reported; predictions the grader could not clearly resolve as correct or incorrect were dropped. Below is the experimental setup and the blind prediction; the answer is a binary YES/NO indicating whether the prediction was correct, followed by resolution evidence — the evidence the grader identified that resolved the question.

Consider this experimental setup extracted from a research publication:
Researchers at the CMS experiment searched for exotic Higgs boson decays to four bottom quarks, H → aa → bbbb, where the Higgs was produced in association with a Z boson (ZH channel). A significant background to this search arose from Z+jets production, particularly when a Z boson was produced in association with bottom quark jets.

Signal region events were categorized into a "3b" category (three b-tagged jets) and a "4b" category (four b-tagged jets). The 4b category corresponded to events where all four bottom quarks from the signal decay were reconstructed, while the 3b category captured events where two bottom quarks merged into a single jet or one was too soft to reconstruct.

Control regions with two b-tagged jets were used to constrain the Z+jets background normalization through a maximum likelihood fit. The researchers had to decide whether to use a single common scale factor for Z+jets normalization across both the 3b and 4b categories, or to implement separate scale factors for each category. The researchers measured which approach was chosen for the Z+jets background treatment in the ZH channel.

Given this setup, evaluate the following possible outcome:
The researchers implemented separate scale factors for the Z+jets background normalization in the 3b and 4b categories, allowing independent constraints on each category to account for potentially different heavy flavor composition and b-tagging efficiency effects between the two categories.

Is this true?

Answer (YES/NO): YES